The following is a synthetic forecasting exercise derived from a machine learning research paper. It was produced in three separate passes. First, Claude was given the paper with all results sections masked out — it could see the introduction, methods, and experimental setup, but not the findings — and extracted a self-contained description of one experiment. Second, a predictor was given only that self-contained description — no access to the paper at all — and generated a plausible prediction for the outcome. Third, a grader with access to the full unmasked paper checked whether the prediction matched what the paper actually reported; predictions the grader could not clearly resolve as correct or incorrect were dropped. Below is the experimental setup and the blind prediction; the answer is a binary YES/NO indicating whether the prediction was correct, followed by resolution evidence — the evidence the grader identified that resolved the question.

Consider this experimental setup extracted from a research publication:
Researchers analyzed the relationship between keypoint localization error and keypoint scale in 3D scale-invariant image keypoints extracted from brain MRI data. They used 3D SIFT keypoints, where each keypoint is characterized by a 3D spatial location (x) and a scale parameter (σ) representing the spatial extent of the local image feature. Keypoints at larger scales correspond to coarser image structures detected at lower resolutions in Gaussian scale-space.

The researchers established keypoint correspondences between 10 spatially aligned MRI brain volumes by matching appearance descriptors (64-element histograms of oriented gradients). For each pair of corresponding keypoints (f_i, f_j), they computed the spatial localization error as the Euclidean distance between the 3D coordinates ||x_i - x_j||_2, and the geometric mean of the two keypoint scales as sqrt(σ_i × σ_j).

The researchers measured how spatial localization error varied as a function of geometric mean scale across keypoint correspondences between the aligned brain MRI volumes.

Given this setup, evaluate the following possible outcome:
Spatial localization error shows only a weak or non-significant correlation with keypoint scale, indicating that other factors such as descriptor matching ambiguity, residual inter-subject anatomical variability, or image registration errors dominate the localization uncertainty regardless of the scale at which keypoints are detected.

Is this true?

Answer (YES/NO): NO